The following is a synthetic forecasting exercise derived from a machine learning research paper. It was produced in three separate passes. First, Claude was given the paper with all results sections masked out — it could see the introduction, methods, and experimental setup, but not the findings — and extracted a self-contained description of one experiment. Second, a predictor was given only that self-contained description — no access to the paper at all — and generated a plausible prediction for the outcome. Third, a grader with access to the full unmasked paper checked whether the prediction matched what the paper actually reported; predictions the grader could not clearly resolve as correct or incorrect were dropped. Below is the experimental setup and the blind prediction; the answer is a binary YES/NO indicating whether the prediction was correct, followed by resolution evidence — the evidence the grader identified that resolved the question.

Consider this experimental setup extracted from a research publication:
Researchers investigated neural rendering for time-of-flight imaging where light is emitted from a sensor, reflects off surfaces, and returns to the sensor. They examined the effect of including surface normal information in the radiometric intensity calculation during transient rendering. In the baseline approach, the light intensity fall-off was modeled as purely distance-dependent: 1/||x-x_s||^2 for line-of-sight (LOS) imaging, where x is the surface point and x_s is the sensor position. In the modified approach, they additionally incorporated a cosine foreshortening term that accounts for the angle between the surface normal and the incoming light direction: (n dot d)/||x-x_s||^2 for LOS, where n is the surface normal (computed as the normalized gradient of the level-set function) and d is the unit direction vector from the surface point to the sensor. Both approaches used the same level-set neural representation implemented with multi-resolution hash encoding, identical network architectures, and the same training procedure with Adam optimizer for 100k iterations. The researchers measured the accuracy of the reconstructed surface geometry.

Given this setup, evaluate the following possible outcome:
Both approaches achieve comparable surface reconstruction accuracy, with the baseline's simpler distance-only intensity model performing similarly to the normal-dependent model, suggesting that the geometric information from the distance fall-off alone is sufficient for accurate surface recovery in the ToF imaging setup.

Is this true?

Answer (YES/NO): NO